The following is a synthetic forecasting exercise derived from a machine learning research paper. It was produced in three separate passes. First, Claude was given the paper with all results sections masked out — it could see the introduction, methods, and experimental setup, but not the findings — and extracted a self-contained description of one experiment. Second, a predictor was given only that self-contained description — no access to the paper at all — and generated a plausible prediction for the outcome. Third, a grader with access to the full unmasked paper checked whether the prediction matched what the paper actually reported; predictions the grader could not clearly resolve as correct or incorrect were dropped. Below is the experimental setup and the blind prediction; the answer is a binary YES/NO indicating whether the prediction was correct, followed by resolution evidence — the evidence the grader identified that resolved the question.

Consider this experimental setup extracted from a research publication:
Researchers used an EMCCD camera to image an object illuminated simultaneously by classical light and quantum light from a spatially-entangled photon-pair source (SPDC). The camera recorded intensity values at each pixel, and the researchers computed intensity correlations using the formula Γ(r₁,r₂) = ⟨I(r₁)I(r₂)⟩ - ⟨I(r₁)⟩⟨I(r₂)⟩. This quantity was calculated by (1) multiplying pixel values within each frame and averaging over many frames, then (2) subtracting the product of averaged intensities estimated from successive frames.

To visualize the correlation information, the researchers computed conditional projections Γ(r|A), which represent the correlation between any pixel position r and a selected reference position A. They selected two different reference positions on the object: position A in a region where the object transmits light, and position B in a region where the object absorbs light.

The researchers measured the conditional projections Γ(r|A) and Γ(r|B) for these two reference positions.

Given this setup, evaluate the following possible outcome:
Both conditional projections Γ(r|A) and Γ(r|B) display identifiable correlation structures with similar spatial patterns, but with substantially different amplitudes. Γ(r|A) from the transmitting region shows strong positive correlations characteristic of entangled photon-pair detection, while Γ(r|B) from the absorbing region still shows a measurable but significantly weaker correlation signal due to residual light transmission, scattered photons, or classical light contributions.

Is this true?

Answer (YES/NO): NO